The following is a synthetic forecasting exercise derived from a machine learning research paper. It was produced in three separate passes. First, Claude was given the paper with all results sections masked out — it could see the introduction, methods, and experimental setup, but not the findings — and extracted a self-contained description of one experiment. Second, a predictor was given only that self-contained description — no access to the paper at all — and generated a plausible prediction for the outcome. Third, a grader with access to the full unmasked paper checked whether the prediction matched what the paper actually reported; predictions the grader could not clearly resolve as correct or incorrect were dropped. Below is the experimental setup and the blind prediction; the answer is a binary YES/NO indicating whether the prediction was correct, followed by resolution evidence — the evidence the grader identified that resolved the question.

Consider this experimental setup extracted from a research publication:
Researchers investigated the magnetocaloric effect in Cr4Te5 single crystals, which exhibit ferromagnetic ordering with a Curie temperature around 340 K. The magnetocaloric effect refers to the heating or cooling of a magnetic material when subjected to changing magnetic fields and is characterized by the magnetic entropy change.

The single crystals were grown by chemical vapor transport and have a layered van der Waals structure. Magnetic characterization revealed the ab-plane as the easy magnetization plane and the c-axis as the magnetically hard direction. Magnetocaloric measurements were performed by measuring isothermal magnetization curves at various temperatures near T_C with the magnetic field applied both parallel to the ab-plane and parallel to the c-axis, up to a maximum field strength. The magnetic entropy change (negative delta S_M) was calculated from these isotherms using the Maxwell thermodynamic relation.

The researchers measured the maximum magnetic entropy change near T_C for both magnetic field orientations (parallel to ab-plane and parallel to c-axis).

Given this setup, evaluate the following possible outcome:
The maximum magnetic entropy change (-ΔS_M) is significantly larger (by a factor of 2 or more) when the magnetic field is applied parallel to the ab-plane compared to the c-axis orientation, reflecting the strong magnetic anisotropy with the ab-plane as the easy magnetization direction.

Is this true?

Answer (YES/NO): NO